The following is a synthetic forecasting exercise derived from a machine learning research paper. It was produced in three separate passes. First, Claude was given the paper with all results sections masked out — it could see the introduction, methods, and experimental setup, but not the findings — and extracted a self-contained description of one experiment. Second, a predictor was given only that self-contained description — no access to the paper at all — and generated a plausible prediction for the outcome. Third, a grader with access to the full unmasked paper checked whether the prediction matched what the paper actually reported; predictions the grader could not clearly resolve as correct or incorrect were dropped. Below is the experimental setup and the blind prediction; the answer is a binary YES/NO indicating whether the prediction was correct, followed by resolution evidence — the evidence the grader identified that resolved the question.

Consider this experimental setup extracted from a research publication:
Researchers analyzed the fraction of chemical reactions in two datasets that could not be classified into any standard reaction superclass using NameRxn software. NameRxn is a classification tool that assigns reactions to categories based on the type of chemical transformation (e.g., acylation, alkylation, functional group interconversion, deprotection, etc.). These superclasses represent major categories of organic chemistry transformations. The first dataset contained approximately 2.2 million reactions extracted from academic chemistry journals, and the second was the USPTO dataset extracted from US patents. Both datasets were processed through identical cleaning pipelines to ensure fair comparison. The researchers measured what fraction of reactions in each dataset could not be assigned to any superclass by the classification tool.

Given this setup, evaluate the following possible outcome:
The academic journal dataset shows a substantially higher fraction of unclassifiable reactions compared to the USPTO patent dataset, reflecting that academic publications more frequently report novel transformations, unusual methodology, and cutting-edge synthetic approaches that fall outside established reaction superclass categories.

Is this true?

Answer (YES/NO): NO